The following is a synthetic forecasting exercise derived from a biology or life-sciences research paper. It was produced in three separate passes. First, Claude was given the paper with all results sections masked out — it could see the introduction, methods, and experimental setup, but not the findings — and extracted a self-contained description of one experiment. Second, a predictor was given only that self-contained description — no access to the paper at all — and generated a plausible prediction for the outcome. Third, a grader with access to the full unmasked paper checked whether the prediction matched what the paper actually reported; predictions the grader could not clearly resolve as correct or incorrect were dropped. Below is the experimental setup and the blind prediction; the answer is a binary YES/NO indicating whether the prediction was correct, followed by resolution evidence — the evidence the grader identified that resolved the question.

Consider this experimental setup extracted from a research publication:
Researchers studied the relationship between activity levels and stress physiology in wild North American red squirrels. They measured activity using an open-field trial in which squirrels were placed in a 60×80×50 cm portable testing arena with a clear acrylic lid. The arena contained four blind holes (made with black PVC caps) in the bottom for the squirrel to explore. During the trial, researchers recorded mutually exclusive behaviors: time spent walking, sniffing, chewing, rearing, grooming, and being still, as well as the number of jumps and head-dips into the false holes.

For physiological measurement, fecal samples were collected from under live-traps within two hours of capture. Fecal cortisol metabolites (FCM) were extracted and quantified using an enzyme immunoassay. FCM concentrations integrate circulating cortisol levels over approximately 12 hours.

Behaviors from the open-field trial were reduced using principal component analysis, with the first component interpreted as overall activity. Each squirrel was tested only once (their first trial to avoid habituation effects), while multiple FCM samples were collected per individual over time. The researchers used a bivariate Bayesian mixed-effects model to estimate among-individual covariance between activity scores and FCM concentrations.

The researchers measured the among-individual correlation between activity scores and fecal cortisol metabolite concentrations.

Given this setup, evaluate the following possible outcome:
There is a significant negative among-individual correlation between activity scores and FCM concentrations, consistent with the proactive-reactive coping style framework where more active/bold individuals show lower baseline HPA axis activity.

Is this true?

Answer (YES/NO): NO